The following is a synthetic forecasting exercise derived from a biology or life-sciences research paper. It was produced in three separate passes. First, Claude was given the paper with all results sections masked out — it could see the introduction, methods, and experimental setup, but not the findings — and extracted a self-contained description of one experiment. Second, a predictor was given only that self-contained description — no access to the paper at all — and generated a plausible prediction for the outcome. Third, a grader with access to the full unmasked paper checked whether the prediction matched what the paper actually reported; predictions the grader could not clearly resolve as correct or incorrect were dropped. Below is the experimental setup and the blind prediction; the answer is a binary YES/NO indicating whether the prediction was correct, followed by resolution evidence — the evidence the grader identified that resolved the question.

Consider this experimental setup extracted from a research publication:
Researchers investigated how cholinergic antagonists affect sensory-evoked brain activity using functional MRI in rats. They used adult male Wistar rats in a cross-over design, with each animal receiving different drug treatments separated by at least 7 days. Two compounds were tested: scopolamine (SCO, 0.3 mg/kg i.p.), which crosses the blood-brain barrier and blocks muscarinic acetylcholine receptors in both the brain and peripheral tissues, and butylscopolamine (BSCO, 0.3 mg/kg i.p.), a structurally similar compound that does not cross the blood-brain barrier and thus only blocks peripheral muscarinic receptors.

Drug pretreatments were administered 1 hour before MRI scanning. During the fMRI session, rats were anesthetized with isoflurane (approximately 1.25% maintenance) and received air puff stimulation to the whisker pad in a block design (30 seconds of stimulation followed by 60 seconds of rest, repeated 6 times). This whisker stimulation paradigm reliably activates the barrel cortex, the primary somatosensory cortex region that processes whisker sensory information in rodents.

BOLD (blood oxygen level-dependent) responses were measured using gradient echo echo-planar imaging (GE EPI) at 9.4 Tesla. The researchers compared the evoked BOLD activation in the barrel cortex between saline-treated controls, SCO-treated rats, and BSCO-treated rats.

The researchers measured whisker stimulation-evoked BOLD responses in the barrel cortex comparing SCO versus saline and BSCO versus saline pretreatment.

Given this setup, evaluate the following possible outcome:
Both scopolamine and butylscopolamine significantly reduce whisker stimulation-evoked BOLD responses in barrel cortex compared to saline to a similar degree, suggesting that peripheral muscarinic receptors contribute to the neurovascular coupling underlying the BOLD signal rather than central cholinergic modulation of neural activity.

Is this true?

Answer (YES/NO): NO